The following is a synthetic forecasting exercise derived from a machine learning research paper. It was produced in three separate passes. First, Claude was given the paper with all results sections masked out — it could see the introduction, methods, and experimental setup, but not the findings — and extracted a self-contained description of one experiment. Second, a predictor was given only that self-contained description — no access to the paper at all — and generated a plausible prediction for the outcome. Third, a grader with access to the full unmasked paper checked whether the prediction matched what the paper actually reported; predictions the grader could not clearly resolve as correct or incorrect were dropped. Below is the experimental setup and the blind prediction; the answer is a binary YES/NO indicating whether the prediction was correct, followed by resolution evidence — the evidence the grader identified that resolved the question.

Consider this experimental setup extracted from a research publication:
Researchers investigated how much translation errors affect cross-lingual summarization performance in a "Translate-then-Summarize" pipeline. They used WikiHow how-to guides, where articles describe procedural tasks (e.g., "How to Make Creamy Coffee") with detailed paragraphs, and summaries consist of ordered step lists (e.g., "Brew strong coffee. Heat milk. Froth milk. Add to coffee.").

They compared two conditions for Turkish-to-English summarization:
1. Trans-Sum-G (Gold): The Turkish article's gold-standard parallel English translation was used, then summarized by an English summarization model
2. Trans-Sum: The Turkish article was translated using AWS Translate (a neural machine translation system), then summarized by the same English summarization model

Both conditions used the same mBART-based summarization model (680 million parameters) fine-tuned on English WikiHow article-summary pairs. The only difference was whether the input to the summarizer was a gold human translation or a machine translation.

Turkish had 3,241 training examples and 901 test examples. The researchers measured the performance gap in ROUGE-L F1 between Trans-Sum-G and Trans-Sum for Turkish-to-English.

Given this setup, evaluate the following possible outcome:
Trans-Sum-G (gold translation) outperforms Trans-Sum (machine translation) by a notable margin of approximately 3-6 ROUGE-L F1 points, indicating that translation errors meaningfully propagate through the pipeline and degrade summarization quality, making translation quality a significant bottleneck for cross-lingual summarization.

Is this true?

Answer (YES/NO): YES